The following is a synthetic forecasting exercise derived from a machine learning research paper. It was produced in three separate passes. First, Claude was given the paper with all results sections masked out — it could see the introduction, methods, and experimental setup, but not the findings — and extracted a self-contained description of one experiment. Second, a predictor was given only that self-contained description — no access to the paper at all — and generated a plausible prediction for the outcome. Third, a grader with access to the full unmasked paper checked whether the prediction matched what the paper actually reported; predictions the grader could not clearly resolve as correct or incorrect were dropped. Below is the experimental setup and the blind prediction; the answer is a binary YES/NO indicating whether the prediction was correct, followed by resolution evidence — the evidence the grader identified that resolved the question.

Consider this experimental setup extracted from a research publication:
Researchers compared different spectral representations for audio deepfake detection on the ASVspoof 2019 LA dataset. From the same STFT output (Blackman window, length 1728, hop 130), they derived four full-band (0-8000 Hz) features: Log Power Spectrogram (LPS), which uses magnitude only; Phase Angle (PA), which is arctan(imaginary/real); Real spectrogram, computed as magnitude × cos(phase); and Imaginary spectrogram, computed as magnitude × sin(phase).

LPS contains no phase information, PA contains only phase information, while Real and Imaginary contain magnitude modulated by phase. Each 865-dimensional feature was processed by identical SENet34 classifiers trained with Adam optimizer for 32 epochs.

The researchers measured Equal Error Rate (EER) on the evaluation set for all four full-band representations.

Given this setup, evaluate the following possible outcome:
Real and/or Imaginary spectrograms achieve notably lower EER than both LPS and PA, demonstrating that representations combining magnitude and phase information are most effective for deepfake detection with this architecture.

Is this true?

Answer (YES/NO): NO